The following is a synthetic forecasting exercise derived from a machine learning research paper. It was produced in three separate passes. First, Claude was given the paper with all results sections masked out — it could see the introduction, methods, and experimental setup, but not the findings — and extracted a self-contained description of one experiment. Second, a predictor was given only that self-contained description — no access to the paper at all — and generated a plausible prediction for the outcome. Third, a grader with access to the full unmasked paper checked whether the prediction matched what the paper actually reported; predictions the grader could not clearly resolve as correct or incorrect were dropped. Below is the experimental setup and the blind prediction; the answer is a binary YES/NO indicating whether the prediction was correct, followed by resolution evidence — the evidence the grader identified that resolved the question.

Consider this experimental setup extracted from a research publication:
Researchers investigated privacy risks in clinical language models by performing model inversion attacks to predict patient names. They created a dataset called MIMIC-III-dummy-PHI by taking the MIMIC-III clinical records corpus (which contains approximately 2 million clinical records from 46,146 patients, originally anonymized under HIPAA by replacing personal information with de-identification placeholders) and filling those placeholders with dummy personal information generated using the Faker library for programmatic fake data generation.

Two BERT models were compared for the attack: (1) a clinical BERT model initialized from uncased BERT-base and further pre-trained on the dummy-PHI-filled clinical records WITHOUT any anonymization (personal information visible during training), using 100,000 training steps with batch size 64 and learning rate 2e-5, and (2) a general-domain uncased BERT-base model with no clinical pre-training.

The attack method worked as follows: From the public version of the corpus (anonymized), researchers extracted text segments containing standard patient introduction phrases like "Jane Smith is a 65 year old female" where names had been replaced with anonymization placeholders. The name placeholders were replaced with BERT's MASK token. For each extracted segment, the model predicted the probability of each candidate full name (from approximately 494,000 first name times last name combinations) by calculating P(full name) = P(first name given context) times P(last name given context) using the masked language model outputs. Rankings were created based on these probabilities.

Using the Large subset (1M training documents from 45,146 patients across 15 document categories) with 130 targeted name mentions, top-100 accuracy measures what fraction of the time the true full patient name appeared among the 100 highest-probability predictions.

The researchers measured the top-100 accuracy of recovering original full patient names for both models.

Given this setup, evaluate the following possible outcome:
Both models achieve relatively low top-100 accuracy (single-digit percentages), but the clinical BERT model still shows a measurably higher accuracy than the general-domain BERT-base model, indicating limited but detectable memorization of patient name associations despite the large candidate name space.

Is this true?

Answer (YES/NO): YES